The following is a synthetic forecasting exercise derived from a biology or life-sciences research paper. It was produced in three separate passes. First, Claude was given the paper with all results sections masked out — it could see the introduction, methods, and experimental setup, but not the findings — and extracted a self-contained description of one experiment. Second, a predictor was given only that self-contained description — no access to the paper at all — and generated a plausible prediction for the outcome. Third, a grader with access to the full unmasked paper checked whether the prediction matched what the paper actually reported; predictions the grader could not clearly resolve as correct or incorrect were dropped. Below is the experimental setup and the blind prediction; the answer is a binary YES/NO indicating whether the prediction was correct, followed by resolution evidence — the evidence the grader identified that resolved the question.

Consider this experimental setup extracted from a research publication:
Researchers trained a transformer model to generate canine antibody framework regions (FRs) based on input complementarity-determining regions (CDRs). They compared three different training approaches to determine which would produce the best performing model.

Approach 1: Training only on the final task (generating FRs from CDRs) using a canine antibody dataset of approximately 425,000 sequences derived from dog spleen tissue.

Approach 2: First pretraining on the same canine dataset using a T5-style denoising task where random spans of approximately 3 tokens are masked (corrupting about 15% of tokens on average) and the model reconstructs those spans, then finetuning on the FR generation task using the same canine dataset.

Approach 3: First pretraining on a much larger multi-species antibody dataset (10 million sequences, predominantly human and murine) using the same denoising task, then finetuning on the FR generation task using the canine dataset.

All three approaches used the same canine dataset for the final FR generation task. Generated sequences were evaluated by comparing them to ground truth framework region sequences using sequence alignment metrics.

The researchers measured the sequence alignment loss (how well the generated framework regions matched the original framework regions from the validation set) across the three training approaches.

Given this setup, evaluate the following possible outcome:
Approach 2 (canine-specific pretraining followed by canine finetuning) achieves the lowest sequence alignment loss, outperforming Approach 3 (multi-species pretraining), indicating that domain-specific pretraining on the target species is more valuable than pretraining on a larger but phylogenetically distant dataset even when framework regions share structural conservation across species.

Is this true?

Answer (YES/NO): NO